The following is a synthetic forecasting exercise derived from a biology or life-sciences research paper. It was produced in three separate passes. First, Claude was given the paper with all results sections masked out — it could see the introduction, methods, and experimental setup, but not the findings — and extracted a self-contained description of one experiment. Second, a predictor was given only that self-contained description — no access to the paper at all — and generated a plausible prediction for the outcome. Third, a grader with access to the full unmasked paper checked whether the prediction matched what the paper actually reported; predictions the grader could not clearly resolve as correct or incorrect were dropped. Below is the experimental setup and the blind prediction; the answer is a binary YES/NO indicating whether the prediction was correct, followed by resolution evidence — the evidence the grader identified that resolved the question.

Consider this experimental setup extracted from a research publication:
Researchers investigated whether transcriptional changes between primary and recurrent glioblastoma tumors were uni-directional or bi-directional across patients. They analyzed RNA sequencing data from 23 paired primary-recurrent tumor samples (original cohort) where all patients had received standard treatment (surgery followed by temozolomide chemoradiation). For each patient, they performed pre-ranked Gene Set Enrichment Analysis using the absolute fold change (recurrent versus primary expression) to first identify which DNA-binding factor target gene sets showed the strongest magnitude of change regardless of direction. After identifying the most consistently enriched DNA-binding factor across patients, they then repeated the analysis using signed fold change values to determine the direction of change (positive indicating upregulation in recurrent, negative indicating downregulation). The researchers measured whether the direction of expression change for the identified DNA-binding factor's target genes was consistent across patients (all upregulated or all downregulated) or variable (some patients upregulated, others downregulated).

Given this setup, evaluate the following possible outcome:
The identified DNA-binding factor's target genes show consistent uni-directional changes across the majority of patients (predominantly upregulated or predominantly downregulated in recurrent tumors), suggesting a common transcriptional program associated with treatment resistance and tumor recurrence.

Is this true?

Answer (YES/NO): NO